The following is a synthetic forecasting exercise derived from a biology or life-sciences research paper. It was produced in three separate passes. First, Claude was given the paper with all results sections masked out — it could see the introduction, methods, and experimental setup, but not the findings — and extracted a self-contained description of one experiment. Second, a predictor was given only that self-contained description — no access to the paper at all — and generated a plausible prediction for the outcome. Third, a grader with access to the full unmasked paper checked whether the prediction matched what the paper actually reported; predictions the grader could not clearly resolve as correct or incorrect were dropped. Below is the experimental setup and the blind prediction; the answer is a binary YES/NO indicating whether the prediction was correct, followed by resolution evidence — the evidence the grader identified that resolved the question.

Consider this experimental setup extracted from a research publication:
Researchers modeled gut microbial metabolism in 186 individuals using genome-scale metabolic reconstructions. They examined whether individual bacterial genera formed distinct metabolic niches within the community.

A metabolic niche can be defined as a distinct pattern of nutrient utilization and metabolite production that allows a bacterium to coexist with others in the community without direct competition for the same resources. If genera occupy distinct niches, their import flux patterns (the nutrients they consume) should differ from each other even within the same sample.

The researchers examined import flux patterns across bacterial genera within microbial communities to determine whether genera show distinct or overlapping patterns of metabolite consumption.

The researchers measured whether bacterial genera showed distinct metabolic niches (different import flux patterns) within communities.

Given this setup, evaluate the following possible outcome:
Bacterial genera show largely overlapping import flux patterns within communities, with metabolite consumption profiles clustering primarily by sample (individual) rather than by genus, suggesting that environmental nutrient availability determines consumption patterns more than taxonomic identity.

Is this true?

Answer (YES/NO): NO